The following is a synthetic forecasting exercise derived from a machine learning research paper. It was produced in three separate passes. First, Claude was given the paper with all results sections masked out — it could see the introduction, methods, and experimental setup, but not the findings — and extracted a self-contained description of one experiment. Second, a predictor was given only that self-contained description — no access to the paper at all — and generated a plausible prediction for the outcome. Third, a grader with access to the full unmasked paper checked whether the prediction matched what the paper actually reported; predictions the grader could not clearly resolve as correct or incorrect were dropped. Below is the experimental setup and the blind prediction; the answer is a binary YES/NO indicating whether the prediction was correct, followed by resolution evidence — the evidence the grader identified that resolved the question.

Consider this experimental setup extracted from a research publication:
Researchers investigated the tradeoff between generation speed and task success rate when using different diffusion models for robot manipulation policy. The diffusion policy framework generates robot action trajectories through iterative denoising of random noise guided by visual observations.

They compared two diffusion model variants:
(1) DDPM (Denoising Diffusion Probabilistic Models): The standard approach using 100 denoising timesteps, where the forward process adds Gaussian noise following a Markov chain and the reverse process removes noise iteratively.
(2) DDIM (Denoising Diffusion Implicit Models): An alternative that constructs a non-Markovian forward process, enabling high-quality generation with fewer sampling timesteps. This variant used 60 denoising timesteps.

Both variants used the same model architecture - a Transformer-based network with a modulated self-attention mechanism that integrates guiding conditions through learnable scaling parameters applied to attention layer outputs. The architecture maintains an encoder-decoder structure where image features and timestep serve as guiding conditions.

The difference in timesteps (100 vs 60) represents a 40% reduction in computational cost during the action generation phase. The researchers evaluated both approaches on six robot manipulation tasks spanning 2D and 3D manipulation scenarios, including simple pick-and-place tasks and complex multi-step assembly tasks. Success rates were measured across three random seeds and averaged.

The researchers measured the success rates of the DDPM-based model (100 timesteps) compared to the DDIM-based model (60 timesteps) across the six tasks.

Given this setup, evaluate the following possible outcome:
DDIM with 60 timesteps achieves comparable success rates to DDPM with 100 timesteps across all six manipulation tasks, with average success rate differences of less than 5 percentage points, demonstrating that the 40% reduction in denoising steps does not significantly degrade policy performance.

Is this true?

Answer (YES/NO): YES